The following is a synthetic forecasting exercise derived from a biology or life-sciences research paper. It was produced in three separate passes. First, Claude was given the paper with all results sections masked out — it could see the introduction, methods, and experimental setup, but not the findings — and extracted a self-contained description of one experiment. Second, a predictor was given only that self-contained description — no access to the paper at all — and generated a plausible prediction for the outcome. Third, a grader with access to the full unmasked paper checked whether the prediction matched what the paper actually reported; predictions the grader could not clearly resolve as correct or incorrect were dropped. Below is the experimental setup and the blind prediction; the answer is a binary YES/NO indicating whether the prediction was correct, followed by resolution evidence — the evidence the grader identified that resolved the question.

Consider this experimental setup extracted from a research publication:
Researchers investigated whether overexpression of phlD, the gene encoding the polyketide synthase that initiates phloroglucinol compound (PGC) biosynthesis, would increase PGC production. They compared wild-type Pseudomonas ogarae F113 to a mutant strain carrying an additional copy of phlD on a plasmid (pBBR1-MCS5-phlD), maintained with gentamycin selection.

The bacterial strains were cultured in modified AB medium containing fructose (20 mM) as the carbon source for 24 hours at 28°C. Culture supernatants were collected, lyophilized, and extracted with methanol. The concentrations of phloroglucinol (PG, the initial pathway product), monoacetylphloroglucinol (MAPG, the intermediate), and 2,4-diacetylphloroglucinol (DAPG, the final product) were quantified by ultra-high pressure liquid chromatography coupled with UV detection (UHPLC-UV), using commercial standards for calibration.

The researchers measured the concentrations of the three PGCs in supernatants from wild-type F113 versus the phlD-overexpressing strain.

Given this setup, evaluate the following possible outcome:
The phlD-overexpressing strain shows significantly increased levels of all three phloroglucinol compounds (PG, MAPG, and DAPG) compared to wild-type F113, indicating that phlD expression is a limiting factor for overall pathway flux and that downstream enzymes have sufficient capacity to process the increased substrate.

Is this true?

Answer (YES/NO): NO